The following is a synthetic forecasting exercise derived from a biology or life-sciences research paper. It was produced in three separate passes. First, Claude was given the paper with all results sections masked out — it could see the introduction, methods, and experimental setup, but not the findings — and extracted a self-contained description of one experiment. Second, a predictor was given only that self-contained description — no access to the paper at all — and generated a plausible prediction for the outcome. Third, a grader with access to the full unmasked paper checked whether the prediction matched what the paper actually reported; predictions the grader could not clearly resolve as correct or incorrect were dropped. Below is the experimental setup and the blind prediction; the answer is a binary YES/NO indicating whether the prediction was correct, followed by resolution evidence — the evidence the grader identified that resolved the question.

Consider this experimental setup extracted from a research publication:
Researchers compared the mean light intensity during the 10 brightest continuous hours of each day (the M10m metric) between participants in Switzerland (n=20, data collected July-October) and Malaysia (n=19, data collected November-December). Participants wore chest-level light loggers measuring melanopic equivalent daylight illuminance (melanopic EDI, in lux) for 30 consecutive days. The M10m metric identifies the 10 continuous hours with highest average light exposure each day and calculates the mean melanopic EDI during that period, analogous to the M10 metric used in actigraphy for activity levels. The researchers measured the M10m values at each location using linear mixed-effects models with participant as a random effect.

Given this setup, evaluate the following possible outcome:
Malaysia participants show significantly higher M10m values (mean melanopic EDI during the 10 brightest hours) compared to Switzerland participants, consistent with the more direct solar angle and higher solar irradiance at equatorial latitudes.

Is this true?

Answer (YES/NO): NO